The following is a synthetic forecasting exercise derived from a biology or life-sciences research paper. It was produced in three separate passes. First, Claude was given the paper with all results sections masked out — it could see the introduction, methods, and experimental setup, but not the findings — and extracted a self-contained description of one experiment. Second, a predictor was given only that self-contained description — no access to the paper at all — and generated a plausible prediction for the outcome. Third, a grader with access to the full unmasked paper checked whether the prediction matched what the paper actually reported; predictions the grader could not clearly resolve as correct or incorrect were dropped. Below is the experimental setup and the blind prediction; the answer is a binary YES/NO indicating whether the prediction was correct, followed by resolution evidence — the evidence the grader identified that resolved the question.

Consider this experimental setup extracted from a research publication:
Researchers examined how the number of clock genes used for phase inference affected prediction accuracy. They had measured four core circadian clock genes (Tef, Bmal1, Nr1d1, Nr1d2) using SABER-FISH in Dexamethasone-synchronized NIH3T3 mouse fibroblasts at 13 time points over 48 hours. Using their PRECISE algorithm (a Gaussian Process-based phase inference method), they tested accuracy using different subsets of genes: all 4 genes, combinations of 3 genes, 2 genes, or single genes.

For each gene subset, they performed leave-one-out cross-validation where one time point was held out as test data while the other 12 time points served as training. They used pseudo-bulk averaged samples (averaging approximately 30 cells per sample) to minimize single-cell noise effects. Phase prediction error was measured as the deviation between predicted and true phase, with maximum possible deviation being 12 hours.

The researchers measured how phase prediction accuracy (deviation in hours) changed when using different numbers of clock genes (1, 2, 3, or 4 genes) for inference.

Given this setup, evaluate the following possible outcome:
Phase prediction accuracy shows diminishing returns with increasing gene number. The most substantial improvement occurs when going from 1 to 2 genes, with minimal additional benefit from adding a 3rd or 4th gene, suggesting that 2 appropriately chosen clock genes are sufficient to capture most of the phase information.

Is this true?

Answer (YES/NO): NO